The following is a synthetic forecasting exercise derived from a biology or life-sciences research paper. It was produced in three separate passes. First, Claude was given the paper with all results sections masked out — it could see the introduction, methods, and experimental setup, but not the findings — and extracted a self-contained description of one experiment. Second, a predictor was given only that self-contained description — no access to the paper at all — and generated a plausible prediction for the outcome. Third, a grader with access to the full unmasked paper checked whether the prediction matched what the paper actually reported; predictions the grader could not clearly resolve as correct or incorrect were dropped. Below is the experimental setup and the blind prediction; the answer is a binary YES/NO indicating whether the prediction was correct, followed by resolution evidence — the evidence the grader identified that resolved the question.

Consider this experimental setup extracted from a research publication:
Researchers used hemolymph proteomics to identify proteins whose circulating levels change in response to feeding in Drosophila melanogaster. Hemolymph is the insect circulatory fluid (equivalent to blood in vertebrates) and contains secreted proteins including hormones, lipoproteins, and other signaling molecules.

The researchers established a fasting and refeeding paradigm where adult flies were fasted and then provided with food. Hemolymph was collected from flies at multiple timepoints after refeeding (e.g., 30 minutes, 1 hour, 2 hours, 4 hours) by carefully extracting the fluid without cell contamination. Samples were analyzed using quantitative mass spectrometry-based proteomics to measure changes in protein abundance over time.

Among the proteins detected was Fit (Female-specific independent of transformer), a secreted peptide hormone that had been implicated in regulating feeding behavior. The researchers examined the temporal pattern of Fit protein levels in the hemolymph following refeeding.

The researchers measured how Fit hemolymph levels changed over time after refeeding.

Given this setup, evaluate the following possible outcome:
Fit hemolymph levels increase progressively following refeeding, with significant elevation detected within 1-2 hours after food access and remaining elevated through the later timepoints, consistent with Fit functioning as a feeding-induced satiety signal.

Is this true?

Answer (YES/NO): NO